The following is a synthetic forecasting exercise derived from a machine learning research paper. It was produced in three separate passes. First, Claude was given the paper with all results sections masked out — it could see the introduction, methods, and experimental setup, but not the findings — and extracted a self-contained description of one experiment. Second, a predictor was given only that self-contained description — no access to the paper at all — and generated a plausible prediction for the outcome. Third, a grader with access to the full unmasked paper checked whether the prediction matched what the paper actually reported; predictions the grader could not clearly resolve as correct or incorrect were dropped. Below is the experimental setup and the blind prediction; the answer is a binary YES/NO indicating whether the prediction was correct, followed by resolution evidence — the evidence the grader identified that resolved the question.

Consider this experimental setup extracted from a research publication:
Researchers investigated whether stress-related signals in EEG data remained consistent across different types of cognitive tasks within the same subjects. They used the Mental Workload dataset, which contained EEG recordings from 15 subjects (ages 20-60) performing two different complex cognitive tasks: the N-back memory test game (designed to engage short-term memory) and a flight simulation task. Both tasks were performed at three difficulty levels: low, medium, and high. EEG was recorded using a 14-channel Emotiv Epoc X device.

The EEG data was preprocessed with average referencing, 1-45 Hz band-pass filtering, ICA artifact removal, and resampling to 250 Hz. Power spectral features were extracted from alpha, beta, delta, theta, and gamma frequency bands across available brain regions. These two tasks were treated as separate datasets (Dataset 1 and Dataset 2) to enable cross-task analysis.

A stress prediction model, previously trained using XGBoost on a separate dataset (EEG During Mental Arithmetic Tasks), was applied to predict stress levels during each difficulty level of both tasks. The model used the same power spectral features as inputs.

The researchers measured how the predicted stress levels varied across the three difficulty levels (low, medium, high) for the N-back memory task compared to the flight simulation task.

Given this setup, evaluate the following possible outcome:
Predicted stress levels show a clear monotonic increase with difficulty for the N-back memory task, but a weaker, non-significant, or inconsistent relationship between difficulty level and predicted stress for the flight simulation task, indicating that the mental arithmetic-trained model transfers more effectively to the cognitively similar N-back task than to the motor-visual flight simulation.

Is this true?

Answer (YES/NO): NO